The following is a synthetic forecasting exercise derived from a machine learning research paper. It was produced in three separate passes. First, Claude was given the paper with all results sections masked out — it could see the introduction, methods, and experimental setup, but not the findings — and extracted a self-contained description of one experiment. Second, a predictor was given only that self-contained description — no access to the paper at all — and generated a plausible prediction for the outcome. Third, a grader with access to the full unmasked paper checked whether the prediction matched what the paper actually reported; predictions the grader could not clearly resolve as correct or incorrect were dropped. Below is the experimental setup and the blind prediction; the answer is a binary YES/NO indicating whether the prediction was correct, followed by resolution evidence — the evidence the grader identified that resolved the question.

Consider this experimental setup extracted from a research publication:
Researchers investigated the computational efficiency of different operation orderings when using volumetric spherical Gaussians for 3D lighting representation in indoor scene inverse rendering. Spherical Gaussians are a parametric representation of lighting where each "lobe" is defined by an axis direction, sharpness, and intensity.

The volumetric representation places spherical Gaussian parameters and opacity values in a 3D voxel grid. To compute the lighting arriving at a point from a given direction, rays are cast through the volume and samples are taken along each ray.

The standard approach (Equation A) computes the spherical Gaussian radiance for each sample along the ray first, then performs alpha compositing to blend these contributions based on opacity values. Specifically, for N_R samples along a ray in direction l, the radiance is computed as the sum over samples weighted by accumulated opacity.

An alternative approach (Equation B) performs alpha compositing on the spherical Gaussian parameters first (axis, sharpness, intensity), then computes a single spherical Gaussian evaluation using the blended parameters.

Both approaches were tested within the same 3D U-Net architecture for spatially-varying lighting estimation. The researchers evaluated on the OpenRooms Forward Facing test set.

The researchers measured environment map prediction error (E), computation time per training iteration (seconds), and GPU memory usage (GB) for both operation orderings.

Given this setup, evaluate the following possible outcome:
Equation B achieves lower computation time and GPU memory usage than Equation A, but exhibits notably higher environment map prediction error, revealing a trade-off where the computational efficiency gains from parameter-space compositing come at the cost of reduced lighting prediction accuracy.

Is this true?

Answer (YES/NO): NO